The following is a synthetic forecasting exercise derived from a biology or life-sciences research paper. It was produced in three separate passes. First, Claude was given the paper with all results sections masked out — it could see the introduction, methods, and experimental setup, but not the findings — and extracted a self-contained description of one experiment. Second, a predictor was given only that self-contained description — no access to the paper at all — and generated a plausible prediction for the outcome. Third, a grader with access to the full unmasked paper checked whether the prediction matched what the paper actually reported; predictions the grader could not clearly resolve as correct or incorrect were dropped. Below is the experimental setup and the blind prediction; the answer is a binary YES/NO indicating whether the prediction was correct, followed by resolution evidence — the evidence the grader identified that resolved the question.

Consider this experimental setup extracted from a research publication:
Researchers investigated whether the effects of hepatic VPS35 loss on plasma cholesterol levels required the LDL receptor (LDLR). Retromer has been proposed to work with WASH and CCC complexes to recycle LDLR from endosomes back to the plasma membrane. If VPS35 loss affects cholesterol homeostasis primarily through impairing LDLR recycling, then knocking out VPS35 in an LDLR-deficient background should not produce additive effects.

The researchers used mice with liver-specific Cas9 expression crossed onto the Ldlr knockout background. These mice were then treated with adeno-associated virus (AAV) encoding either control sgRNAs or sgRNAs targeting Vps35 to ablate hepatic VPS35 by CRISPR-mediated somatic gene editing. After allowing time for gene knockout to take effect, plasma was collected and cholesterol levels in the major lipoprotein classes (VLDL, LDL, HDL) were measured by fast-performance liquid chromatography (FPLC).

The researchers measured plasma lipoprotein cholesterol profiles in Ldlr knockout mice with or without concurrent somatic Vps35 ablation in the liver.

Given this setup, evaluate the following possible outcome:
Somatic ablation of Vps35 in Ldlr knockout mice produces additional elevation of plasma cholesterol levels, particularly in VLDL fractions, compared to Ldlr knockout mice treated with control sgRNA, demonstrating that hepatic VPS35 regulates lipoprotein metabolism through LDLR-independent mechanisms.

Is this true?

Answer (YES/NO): YES